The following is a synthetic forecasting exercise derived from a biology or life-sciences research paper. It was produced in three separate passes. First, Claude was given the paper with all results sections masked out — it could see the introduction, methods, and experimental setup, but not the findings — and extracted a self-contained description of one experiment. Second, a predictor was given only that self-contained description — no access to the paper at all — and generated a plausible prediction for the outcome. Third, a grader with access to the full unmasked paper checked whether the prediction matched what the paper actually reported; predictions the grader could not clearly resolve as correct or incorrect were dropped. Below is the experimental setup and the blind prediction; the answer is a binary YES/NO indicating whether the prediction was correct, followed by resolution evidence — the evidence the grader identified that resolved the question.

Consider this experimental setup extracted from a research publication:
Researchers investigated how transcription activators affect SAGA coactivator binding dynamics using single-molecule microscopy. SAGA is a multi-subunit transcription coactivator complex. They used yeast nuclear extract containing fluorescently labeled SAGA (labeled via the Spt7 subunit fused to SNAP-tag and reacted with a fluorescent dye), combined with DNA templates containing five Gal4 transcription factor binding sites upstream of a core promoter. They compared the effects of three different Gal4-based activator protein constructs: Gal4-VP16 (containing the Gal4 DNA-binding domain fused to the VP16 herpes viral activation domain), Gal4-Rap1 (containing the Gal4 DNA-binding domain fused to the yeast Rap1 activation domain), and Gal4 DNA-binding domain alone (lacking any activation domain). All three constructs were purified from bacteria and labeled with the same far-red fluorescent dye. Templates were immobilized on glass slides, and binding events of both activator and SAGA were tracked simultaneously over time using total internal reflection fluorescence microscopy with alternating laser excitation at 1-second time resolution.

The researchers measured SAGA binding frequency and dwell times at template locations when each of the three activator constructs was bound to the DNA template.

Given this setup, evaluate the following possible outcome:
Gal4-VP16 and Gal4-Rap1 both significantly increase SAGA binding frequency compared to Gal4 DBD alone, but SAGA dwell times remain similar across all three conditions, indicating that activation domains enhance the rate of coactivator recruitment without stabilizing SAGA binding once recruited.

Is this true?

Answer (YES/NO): NO